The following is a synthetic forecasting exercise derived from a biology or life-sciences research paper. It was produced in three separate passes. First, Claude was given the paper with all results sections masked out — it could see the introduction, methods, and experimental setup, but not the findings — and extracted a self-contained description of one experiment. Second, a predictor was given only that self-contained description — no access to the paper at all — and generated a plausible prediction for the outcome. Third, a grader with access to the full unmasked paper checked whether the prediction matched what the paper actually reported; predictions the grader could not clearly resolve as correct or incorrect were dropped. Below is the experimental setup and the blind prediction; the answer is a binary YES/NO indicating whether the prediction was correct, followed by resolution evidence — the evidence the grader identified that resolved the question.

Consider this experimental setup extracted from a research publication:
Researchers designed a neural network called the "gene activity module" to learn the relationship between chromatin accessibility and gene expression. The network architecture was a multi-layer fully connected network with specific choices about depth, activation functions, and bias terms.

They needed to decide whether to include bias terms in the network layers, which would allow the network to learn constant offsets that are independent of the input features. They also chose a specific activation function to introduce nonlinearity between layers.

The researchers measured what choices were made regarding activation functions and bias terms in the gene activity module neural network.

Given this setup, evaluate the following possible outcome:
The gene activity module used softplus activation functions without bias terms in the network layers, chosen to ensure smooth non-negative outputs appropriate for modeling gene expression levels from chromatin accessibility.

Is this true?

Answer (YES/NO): NO